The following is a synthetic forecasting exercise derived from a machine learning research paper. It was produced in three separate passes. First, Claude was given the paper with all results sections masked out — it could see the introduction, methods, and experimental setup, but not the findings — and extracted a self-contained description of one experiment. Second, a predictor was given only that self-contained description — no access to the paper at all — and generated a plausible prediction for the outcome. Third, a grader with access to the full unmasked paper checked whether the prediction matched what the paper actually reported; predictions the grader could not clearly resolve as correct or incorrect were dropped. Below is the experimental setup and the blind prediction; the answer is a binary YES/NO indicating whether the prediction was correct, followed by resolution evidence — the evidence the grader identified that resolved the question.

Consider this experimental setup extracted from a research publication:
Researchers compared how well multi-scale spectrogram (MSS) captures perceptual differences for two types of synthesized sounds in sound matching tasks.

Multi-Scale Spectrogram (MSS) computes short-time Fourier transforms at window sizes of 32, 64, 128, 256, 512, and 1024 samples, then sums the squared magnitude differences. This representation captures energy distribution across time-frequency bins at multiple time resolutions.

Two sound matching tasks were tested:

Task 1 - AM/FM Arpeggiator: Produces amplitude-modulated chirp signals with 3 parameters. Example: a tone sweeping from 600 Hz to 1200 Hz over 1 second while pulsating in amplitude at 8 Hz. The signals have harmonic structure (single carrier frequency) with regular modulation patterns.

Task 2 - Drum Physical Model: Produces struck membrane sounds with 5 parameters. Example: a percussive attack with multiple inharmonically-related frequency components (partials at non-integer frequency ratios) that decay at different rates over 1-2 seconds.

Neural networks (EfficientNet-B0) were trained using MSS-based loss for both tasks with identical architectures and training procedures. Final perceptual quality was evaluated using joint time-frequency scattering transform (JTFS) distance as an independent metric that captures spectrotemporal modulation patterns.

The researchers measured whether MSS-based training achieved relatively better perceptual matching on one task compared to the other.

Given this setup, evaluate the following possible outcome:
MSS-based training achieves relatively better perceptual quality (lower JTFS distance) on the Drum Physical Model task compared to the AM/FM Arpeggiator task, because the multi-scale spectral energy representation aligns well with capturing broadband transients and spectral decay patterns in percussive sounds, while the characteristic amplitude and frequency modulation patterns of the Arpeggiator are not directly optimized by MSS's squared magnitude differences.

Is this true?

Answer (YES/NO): NO